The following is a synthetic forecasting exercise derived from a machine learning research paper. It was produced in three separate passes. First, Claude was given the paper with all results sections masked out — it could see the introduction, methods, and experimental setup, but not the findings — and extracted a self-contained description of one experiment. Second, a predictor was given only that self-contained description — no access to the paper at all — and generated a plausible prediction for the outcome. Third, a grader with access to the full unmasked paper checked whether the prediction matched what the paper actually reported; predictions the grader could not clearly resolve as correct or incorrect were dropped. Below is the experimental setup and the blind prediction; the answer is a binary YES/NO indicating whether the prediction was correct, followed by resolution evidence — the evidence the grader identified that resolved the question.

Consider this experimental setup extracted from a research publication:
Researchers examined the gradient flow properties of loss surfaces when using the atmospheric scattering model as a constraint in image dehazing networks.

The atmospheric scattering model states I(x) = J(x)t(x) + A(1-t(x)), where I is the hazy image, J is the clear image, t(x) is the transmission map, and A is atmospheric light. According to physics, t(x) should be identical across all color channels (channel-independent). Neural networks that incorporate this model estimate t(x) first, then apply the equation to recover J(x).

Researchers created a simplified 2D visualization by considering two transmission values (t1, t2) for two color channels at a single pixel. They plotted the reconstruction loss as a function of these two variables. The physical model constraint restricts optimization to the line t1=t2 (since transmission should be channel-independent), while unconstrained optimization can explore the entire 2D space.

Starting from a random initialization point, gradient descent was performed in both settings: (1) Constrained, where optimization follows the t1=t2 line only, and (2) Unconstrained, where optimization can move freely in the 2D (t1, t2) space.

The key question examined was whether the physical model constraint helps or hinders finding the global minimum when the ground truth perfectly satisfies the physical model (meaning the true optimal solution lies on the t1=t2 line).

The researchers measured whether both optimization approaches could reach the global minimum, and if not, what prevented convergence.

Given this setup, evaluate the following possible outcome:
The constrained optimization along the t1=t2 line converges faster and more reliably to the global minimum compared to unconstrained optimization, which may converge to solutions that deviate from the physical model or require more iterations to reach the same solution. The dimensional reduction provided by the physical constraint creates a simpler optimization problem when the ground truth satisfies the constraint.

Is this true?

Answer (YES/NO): NO